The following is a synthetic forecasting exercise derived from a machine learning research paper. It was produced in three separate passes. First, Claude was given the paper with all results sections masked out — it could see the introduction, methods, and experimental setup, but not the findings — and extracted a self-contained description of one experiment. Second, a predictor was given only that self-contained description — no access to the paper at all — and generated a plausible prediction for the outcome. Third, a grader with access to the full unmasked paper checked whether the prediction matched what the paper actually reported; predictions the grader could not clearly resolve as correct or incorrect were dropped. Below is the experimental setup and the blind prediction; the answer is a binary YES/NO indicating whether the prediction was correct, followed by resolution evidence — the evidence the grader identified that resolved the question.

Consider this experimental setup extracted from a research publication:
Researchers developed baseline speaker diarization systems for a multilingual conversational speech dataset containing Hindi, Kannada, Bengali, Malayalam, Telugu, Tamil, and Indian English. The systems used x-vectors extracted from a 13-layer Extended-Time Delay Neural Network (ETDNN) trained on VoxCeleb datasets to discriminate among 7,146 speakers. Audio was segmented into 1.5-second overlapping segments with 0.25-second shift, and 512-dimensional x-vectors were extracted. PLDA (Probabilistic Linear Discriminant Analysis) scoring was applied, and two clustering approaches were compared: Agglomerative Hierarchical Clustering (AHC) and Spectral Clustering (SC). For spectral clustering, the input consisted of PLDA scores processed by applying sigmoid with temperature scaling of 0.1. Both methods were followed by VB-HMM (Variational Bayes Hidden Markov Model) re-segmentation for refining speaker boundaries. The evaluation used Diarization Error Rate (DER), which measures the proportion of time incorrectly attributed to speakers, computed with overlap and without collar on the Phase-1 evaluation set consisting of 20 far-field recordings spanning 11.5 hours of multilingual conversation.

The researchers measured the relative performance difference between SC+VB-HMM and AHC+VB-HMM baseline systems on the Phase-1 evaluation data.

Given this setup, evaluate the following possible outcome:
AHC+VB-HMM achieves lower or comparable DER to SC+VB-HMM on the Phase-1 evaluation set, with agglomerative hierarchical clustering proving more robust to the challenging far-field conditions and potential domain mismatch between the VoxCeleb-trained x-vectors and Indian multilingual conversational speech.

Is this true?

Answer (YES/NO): NO